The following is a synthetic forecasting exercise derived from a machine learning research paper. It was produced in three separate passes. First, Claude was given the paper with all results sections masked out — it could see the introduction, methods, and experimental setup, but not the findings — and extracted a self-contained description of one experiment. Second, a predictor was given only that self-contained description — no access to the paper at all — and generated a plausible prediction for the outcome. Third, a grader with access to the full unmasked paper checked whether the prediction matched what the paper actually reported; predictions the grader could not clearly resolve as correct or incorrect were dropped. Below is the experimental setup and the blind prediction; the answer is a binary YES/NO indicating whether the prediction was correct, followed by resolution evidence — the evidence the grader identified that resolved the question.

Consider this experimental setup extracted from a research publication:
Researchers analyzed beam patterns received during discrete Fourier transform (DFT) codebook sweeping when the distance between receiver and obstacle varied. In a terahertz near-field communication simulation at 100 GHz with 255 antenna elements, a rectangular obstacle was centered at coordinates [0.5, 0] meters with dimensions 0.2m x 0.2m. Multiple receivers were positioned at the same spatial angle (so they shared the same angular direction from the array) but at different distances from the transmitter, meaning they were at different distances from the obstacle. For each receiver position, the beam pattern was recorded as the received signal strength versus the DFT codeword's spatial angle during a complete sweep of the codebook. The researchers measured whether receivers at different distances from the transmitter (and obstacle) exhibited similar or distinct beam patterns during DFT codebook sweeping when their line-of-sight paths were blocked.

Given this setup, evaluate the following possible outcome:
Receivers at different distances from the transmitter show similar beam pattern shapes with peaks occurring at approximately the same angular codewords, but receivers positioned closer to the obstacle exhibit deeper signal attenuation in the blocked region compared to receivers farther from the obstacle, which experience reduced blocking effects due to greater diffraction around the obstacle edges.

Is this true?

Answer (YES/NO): NO